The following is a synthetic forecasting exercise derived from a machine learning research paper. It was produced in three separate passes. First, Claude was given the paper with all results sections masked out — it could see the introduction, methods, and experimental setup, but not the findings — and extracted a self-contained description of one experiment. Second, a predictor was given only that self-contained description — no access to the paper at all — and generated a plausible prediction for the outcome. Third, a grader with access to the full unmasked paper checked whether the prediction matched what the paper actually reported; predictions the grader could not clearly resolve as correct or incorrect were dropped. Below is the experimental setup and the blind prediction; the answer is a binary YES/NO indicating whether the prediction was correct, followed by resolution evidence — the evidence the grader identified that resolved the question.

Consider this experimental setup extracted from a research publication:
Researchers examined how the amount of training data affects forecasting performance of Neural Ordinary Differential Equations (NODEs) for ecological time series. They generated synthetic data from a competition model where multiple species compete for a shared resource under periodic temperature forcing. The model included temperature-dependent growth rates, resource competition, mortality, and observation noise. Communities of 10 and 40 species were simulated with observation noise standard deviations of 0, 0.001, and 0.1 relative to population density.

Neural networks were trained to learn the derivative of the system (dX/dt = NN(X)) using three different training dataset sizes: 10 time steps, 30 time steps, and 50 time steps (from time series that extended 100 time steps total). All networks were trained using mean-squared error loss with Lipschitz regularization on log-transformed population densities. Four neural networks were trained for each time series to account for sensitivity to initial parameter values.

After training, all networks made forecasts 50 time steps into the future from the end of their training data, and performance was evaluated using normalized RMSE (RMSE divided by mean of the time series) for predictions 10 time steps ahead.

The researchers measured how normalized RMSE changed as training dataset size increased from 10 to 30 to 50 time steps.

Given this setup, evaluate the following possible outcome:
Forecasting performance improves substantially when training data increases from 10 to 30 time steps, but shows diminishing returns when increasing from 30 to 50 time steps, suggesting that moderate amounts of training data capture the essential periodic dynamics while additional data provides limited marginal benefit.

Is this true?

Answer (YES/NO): YES